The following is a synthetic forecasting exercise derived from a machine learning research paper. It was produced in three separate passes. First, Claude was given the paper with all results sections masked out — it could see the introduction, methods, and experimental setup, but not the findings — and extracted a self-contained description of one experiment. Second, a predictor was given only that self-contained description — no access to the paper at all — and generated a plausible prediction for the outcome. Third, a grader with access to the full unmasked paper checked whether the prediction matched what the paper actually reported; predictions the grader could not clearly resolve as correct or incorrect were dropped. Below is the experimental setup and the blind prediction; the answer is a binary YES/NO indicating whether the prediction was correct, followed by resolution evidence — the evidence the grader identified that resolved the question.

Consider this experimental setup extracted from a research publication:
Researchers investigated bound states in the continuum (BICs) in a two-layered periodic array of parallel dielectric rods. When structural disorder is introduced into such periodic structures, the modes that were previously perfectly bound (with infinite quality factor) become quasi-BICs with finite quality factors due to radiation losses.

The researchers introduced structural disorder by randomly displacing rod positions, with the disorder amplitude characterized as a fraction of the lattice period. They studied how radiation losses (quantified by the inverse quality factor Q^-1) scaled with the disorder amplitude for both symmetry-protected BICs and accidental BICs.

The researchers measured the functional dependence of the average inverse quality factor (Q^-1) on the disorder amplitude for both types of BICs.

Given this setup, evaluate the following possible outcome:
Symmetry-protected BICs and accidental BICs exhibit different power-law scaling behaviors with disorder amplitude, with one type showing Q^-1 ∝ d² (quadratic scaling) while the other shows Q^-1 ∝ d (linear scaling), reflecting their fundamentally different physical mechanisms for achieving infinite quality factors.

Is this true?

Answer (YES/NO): NO